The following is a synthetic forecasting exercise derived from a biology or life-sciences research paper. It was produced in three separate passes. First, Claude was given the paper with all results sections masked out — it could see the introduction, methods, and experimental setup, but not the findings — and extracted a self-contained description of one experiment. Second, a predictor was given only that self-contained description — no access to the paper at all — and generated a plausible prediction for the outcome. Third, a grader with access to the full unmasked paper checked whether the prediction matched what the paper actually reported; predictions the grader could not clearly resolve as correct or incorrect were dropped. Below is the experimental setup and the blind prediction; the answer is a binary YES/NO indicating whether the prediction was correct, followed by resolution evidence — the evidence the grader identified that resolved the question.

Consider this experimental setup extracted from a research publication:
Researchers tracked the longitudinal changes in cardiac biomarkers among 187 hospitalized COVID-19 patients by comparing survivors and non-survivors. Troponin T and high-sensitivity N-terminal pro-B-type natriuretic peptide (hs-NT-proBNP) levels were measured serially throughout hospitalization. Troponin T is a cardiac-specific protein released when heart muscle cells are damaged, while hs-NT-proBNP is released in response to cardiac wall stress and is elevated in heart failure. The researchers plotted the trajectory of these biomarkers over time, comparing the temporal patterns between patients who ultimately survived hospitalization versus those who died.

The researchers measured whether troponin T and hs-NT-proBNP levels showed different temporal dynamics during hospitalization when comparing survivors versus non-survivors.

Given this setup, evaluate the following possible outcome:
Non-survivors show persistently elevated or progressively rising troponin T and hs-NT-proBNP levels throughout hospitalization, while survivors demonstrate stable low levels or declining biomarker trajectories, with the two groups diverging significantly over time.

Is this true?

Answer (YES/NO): YES